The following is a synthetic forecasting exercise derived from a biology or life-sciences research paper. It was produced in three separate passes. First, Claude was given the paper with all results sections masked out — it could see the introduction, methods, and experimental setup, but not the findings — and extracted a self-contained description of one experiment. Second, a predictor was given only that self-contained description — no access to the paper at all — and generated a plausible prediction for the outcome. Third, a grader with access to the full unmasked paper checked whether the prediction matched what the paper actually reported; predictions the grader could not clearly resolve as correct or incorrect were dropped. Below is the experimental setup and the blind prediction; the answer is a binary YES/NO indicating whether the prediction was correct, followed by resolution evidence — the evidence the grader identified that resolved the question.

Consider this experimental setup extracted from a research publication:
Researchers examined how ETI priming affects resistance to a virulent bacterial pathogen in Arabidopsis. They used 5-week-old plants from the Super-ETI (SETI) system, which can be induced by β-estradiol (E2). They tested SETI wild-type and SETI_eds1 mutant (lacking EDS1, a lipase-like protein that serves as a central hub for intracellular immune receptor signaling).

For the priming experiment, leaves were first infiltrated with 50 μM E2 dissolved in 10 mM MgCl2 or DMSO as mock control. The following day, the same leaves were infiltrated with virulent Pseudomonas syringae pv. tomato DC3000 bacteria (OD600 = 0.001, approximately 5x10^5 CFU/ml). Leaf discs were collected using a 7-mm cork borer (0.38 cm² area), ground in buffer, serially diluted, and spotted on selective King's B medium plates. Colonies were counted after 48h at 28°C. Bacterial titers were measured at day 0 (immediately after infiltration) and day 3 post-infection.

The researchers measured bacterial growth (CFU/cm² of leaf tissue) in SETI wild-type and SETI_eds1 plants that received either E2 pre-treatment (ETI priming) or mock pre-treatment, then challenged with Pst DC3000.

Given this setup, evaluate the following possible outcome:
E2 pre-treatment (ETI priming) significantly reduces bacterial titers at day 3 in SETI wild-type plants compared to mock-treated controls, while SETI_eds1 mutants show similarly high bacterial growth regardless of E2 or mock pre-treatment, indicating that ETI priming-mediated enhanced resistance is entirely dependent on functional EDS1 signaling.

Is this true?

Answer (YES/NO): YES